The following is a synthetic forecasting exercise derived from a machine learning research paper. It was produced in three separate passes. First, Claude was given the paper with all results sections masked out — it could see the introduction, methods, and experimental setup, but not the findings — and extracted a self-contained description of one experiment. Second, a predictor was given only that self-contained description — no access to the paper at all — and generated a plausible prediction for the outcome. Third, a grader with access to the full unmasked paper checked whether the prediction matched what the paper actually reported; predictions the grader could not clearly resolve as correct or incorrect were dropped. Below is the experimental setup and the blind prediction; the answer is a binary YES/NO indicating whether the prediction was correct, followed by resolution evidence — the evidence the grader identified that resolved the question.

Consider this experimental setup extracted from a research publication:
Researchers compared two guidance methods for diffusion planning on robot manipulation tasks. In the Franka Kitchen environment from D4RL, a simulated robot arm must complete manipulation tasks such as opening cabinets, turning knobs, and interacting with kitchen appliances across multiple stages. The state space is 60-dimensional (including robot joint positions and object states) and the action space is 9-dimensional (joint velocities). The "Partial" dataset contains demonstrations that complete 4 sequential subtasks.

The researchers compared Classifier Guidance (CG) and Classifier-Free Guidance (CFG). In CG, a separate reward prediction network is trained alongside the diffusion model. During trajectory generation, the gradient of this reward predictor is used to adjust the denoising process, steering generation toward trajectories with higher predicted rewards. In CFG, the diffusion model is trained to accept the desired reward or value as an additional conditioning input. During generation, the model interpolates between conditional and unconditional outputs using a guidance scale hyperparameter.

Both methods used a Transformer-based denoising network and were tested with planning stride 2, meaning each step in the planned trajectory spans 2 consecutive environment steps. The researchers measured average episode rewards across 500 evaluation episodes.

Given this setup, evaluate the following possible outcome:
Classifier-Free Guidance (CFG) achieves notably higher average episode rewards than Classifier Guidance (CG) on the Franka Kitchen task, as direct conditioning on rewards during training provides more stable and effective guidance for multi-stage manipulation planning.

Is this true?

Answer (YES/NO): YES